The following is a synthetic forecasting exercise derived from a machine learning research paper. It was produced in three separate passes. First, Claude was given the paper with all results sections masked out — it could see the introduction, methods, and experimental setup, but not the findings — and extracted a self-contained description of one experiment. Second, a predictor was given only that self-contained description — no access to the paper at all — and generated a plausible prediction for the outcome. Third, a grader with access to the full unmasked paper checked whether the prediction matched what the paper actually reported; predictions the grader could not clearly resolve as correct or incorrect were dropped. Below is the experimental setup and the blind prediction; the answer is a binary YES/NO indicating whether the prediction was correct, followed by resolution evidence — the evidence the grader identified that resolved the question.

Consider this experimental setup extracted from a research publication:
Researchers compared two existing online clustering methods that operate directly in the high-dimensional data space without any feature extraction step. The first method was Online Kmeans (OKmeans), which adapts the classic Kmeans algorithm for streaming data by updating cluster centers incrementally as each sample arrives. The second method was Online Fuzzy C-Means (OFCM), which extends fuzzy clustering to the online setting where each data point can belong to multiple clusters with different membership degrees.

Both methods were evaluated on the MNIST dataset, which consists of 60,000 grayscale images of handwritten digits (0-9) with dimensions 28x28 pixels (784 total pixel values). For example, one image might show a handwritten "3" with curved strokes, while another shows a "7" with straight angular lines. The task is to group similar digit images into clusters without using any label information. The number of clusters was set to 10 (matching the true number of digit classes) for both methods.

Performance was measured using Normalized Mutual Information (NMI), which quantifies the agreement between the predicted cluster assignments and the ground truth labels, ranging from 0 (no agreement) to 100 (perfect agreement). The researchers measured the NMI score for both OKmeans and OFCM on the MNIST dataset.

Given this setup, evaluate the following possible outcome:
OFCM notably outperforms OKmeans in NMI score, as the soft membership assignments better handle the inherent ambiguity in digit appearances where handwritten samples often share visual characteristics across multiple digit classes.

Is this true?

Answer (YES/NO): NO